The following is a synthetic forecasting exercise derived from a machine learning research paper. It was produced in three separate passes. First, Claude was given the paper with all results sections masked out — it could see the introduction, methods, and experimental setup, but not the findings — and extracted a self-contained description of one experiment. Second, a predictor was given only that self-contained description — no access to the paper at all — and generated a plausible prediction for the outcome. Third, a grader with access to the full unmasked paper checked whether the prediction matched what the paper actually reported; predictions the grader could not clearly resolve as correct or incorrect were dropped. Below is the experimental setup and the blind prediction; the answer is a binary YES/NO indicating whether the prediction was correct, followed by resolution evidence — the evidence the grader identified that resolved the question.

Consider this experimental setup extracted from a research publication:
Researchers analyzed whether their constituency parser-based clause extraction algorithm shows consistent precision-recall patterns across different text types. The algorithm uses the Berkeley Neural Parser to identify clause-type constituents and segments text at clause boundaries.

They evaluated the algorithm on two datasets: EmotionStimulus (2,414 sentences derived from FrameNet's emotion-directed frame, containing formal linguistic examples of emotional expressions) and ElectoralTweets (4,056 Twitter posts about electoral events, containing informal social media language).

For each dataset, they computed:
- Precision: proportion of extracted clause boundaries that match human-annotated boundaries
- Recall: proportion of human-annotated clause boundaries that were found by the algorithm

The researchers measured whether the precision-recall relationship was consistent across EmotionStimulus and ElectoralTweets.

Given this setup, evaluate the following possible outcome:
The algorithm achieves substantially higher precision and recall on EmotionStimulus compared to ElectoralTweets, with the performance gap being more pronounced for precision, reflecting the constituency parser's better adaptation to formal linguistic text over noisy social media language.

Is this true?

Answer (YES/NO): NO